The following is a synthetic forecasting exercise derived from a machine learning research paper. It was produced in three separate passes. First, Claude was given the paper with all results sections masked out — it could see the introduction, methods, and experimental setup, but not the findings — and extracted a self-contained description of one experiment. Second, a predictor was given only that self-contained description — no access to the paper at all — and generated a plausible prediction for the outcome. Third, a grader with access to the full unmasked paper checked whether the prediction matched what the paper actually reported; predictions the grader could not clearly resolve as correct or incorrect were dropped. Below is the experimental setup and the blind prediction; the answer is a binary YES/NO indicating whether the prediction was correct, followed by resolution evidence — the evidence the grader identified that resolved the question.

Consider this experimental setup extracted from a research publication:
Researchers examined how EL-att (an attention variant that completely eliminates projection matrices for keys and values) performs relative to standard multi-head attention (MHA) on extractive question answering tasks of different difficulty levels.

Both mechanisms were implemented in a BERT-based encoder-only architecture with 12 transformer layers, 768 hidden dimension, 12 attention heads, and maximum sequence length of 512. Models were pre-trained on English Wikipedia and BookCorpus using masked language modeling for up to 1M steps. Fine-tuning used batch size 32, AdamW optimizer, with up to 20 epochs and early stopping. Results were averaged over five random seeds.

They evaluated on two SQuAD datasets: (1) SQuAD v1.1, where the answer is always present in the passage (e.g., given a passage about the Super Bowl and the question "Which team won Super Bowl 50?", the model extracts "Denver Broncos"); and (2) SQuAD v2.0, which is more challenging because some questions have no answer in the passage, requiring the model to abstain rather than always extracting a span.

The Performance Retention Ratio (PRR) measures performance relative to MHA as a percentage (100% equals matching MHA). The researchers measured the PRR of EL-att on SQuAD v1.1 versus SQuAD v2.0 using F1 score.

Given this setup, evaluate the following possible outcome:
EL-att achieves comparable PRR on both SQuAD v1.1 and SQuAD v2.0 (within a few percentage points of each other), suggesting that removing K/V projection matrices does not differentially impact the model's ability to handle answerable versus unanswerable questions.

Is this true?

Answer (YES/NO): NO